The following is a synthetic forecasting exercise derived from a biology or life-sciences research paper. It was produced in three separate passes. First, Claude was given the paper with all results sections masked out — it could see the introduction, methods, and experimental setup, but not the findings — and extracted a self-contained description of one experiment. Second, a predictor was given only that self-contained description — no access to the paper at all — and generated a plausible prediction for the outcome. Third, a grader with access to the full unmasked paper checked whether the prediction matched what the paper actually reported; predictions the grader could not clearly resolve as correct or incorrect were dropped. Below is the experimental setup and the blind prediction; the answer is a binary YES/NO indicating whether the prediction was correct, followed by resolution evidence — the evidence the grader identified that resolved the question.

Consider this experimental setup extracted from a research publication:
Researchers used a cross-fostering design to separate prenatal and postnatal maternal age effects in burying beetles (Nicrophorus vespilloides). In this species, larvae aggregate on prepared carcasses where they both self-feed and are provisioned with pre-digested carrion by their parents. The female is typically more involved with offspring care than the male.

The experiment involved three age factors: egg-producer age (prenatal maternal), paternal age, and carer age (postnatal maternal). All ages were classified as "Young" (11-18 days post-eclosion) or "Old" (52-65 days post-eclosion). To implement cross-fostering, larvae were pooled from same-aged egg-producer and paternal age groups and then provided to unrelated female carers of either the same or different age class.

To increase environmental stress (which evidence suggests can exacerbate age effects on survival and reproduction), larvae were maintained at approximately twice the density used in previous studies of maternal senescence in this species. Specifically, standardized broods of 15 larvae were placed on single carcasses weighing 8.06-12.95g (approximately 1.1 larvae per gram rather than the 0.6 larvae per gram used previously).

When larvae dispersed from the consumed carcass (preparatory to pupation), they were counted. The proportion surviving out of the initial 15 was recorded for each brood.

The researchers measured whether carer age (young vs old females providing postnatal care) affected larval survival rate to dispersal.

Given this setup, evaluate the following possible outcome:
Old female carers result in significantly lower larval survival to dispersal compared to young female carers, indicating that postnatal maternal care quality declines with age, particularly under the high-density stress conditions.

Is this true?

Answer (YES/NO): NO